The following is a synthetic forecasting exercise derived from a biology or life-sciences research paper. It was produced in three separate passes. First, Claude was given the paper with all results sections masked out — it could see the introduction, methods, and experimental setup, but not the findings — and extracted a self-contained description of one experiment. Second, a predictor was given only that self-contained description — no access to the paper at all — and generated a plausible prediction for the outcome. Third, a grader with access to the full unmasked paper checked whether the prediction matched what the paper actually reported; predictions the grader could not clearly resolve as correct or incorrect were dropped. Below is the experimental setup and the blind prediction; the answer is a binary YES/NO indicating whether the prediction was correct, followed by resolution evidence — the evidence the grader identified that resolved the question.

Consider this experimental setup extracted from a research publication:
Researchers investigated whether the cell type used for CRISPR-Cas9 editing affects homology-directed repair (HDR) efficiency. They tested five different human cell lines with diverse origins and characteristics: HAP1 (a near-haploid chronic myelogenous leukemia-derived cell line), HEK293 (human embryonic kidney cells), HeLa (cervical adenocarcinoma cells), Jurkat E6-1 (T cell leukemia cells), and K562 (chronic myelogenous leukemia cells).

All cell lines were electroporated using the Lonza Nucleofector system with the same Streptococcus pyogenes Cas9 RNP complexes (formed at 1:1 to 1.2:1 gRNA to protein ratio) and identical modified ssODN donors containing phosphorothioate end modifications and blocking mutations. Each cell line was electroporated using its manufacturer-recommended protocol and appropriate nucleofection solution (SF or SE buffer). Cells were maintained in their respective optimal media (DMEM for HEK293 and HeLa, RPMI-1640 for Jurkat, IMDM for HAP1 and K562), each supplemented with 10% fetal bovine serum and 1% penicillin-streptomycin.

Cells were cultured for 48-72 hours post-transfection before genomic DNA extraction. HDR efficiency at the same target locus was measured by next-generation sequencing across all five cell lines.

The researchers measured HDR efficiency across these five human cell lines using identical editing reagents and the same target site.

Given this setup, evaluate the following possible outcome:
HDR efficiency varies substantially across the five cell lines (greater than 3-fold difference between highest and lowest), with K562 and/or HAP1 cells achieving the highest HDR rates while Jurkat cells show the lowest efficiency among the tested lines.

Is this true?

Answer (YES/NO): NO